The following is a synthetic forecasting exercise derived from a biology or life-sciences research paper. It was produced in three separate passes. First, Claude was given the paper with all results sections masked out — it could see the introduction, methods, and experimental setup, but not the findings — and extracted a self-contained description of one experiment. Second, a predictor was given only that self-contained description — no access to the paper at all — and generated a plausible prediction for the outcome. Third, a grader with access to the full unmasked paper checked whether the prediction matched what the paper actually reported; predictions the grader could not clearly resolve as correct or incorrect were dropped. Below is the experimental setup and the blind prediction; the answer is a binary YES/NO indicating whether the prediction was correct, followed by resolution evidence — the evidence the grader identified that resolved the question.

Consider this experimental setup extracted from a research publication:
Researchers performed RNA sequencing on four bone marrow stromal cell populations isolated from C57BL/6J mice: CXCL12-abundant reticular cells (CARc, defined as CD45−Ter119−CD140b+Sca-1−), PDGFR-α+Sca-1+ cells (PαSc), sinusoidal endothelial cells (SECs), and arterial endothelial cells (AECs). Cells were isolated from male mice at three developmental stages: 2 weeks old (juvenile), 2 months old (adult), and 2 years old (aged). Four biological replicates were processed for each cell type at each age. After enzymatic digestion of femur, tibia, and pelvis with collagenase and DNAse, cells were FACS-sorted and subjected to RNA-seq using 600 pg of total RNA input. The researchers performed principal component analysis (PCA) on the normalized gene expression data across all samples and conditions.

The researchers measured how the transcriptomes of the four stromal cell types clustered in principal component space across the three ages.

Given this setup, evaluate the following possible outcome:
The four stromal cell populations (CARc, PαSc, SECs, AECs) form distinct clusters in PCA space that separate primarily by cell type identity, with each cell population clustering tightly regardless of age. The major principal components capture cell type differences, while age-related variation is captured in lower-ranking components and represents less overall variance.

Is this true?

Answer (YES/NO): YES